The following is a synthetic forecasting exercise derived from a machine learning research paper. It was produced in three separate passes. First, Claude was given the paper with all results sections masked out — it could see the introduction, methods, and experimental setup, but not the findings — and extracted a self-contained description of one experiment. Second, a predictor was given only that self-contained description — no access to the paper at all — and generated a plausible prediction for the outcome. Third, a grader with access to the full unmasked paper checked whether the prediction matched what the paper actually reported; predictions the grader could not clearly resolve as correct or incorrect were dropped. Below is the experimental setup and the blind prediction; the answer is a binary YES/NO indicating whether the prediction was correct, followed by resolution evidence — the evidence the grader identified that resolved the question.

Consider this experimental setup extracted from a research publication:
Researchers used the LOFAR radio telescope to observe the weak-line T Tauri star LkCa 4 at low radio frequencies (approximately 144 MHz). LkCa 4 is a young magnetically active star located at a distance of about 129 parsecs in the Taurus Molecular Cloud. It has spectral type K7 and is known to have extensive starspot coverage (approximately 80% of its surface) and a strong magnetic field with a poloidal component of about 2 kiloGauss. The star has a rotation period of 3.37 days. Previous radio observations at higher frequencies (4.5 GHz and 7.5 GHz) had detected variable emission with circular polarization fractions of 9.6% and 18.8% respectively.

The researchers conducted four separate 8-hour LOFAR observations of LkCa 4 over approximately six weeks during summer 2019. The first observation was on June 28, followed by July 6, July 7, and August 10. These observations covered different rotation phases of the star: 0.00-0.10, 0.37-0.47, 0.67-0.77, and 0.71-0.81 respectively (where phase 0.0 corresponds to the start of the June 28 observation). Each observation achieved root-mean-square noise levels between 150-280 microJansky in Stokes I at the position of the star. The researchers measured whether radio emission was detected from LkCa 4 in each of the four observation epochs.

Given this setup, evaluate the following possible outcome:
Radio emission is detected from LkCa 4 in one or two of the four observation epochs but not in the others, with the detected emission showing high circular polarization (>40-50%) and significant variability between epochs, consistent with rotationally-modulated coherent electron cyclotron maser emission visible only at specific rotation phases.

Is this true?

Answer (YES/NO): NO